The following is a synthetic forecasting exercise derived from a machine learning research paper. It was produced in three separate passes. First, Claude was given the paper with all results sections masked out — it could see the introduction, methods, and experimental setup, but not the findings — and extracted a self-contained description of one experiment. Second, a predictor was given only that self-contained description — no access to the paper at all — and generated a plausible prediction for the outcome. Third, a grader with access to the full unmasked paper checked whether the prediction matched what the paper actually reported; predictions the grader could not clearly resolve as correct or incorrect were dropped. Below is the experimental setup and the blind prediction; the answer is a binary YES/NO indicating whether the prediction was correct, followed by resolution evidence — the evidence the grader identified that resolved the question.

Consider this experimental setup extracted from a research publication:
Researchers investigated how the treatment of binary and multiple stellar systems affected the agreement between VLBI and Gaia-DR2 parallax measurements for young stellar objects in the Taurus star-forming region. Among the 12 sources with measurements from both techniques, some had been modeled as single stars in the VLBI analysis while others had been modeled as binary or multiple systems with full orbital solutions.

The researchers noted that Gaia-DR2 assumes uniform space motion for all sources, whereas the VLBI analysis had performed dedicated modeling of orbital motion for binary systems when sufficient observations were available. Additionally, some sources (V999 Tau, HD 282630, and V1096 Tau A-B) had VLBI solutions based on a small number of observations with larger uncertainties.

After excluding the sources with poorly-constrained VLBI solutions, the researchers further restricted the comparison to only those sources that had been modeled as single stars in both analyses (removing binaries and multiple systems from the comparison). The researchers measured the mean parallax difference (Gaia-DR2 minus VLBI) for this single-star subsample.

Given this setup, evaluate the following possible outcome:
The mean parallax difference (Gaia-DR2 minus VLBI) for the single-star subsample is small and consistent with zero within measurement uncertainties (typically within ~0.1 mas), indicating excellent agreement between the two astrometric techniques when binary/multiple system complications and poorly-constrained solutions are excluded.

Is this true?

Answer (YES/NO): NO